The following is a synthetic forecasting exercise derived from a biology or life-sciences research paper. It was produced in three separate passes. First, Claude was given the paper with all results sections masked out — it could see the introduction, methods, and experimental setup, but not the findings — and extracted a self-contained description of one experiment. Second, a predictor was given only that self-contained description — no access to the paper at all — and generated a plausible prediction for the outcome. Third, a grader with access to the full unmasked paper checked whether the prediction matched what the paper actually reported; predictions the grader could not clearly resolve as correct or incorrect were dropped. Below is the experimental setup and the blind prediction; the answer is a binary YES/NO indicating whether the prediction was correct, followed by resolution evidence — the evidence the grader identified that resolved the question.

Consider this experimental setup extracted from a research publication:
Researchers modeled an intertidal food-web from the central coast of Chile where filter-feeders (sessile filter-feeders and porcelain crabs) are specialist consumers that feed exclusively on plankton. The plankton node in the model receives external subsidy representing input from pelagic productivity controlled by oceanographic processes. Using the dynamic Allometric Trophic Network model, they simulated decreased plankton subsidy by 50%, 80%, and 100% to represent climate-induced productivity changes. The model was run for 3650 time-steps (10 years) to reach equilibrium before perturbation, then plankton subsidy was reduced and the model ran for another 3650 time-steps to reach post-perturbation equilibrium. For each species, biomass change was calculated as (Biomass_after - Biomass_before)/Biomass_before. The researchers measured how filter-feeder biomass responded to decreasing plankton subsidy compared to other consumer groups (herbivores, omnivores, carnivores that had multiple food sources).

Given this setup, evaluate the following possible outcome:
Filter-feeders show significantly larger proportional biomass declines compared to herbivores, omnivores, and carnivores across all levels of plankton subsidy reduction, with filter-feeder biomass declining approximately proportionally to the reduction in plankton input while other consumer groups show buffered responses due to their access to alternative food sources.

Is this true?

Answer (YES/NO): NO